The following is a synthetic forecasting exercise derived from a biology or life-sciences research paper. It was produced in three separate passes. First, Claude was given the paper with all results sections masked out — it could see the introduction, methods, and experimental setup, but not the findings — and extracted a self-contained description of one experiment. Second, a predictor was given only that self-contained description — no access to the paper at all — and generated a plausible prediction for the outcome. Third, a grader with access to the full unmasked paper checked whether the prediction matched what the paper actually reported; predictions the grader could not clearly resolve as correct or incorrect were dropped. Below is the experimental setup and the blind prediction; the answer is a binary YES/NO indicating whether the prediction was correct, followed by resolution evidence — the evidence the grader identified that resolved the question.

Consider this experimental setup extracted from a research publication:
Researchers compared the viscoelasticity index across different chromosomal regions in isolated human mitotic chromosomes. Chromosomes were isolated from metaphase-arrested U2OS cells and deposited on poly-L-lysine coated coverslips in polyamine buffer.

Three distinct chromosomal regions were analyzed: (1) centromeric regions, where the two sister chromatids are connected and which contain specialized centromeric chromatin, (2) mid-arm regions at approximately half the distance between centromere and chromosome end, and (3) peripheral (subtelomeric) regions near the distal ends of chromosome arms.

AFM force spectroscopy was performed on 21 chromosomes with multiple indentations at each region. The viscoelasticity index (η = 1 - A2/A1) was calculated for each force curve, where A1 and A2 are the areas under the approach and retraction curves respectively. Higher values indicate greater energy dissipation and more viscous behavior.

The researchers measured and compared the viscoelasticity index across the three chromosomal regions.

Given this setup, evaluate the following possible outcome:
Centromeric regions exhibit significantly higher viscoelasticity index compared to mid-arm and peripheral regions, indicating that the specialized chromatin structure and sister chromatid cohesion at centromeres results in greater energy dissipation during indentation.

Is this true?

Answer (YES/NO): NO